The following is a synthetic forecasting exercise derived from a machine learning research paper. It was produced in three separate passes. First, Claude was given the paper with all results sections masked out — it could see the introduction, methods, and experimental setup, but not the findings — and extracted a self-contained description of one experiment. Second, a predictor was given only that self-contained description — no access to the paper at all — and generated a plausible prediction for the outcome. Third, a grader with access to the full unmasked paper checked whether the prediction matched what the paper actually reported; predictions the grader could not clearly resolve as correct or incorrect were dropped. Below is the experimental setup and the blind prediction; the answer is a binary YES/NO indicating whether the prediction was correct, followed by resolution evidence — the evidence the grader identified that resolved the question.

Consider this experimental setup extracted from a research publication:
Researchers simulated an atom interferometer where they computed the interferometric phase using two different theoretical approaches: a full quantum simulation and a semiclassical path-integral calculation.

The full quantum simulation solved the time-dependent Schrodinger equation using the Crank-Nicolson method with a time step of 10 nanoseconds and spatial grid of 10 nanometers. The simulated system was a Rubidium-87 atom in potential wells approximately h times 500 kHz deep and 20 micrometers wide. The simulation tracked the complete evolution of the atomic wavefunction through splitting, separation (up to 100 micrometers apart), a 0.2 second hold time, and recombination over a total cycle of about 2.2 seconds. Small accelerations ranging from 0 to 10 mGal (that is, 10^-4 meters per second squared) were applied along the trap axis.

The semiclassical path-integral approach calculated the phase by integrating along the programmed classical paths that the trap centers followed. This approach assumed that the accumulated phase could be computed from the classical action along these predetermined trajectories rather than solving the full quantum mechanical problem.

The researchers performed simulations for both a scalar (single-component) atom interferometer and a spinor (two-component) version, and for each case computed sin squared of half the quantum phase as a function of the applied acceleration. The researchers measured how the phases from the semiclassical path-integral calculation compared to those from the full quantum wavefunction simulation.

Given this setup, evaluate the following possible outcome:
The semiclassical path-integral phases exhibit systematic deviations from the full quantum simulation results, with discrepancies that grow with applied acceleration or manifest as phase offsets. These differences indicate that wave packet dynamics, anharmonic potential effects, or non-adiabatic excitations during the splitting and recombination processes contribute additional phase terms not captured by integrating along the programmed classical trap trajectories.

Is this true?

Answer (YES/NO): NO